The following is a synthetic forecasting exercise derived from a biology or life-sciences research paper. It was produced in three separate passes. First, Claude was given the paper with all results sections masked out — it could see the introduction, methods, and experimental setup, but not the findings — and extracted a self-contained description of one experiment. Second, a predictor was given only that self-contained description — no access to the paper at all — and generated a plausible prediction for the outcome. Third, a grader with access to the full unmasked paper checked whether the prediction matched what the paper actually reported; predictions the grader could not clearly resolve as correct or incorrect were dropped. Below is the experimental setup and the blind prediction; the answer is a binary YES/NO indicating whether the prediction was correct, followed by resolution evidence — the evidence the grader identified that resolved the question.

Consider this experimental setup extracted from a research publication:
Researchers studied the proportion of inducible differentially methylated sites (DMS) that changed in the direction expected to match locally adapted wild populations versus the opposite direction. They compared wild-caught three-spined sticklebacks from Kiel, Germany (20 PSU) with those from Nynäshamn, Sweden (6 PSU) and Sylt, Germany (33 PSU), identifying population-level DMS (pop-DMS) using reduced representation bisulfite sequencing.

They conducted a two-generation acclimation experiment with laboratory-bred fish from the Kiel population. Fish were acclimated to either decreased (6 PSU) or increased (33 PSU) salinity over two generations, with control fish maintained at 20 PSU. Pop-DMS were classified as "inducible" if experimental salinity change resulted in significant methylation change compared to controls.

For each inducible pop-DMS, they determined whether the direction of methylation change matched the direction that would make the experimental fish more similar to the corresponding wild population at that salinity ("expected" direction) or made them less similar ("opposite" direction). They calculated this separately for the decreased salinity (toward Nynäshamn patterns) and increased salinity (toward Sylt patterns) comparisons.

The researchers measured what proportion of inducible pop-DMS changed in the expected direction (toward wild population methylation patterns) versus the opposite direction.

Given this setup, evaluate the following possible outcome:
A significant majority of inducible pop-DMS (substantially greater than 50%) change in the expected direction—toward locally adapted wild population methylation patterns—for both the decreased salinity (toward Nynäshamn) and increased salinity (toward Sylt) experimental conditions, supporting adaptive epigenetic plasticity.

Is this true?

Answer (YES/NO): YES